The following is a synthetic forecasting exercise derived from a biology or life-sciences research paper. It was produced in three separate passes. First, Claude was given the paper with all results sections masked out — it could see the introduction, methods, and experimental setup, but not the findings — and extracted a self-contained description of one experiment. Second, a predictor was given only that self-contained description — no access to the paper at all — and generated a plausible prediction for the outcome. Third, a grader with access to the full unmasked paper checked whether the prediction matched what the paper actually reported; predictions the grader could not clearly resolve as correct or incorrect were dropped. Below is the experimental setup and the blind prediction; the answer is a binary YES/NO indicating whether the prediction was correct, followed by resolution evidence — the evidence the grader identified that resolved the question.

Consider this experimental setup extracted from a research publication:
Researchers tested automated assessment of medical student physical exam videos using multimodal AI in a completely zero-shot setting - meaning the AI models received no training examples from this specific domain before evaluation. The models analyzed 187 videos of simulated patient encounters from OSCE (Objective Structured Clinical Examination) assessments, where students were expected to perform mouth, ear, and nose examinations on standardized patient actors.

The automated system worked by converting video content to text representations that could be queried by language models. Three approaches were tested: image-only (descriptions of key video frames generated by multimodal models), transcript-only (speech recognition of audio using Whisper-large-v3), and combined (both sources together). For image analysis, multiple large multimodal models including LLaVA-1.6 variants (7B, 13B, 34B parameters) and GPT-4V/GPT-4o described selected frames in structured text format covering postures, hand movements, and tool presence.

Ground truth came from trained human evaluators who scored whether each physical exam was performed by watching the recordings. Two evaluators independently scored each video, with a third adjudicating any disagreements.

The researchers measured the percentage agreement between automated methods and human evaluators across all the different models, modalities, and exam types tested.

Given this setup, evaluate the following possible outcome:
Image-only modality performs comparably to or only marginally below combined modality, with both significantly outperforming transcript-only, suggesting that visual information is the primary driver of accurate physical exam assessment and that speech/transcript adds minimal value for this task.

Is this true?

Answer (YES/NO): NO